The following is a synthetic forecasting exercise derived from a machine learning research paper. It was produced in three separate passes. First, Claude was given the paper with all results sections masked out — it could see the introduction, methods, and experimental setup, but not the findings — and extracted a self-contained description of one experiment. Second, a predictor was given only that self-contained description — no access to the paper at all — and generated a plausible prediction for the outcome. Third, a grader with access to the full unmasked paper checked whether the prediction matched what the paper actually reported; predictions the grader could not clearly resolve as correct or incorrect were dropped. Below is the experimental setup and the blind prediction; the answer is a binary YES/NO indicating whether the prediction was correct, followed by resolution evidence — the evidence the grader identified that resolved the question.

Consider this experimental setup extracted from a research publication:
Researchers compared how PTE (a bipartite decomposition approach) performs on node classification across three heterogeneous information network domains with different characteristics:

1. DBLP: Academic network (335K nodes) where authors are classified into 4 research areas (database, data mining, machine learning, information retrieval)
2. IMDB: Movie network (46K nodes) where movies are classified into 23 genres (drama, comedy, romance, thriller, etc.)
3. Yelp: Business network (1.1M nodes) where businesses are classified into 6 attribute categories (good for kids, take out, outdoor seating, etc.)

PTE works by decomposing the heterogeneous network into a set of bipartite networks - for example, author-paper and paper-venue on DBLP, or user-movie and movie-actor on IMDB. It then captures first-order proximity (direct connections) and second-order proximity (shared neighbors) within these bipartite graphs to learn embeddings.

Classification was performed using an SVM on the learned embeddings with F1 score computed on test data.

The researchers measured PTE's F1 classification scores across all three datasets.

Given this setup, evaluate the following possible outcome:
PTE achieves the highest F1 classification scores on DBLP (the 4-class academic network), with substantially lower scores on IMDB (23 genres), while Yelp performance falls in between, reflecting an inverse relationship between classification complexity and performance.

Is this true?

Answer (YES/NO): NO